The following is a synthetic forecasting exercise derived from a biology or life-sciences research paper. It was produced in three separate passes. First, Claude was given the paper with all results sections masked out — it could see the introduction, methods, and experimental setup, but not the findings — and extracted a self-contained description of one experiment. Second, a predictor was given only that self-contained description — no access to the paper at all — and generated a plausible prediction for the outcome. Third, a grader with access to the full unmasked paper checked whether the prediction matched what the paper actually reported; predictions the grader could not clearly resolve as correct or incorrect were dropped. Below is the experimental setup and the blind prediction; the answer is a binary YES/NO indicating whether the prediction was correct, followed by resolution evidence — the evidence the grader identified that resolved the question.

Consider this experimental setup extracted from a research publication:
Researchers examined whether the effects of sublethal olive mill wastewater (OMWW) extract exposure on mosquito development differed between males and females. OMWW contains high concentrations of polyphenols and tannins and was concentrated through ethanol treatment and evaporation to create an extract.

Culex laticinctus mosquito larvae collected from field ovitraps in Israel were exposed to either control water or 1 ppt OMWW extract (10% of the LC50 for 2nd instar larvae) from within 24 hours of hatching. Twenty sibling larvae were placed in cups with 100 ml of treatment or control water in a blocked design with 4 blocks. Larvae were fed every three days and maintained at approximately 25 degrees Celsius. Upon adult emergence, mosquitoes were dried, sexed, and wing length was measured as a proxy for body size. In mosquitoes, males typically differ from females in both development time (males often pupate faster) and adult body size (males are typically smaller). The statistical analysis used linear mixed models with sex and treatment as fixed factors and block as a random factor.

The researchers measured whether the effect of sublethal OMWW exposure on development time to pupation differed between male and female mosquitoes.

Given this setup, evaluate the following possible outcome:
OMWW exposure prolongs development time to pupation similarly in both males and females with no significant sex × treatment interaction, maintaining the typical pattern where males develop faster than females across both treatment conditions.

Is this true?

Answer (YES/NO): NO